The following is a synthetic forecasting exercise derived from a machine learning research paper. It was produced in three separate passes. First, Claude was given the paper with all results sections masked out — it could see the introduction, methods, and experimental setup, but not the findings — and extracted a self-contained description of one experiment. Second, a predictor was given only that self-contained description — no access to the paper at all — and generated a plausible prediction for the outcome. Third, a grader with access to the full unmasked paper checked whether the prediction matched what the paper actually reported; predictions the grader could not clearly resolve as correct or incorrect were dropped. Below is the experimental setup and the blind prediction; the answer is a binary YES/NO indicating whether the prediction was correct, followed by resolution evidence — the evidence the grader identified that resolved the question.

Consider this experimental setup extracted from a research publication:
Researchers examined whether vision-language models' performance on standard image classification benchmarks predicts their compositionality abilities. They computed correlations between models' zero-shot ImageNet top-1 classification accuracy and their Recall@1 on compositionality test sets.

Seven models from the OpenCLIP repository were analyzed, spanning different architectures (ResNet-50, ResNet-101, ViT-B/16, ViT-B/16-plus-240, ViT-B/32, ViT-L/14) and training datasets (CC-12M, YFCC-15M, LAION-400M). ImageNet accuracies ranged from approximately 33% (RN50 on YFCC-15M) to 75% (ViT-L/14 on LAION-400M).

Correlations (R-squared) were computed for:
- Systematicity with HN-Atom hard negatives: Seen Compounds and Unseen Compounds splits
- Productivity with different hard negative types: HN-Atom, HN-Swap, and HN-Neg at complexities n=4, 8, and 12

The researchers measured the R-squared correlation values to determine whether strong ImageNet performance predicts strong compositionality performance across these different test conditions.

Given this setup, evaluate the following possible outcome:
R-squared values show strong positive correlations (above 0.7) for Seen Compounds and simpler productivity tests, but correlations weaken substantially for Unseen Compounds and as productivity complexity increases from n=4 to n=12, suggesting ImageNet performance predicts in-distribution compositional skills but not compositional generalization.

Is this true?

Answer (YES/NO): NO